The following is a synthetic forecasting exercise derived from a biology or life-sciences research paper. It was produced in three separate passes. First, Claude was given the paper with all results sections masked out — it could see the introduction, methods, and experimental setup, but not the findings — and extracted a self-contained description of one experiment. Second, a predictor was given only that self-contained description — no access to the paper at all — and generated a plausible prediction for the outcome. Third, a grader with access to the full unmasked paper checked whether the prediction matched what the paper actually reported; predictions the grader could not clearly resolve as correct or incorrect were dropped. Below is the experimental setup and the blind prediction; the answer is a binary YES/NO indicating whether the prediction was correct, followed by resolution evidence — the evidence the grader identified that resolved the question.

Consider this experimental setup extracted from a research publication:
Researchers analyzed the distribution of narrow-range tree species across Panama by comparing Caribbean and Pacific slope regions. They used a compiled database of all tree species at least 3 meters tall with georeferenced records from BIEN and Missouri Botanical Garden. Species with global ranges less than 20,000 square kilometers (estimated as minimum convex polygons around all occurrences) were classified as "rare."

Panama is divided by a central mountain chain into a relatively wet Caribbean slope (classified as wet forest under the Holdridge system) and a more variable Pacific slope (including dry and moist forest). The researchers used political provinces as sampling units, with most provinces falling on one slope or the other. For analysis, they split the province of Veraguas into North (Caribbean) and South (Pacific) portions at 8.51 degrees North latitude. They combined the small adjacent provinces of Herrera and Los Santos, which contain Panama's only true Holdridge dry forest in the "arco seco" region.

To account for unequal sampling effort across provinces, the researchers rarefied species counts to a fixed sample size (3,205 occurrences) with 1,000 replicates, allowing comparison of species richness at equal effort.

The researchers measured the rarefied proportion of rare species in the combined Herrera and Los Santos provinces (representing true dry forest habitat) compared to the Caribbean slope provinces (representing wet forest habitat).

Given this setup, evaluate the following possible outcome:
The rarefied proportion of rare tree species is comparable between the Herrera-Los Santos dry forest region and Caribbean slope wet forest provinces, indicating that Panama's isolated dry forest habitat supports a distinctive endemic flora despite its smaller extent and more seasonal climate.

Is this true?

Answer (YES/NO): NO